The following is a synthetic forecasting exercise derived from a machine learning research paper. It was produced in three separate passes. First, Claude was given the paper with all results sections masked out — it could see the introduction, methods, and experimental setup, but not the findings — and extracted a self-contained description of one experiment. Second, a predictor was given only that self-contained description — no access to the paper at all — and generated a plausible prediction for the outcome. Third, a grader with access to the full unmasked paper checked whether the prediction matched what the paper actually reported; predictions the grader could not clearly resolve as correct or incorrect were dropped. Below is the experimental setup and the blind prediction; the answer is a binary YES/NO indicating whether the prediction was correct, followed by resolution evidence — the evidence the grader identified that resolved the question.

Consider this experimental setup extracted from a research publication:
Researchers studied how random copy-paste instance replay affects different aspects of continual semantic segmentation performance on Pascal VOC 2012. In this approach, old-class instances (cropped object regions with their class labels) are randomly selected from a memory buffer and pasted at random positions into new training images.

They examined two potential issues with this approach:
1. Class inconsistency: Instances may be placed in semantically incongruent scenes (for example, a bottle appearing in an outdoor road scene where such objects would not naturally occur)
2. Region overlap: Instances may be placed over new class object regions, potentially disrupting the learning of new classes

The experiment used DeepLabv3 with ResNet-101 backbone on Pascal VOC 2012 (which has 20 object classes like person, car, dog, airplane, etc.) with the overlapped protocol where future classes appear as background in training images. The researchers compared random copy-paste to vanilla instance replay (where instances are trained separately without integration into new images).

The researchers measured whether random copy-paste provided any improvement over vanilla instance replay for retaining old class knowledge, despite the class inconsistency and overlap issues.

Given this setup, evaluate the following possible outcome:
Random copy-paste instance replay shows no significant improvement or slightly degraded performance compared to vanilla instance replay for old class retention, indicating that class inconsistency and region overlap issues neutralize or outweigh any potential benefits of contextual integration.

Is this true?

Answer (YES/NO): NO